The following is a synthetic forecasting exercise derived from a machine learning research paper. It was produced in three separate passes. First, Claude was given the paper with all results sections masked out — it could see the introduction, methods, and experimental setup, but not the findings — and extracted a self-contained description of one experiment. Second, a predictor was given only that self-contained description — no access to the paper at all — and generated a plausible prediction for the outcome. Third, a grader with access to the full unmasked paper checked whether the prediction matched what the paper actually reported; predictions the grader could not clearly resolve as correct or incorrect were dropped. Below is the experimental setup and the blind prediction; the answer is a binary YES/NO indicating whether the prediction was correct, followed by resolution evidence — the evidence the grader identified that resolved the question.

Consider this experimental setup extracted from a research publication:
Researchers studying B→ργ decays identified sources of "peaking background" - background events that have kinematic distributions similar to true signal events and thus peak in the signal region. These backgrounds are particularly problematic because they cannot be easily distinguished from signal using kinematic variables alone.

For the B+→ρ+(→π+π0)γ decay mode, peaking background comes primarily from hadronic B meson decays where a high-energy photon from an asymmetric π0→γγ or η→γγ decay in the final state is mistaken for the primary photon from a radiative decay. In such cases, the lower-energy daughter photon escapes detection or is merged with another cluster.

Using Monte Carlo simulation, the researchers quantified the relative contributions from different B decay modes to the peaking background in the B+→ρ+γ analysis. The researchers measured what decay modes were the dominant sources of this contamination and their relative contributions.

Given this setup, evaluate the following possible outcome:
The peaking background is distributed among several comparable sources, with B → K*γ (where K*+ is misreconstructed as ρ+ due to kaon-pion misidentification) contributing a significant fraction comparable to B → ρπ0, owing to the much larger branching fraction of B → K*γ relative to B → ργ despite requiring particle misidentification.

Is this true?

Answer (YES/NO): NO